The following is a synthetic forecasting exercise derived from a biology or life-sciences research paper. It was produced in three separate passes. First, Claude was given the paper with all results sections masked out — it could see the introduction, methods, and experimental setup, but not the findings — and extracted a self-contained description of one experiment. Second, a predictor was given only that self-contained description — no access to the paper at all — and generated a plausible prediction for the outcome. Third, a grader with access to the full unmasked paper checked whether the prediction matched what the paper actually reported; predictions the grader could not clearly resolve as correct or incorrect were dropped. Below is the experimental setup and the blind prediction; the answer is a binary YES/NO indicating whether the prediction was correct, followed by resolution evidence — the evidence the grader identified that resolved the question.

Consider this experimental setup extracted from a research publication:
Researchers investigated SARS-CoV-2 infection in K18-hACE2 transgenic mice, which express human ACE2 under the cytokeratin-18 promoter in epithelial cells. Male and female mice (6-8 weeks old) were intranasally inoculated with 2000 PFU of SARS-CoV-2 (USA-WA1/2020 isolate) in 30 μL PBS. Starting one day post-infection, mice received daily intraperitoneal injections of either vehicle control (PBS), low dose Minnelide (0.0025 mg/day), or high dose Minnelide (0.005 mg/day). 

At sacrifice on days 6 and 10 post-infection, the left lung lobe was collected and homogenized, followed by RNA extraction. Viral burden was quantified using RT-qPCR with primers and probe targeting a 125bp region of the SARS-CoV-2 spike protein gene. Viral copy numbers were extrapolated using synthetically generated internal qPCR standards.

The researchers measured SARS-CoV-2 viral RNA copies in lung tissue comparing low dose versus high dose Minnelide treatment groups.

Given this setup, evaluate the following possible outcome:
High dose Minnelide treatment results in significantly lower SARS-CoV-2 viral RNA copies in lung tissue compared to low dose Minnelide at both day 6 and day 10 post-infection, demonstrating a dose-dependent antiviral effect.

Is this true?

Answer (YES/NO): NO